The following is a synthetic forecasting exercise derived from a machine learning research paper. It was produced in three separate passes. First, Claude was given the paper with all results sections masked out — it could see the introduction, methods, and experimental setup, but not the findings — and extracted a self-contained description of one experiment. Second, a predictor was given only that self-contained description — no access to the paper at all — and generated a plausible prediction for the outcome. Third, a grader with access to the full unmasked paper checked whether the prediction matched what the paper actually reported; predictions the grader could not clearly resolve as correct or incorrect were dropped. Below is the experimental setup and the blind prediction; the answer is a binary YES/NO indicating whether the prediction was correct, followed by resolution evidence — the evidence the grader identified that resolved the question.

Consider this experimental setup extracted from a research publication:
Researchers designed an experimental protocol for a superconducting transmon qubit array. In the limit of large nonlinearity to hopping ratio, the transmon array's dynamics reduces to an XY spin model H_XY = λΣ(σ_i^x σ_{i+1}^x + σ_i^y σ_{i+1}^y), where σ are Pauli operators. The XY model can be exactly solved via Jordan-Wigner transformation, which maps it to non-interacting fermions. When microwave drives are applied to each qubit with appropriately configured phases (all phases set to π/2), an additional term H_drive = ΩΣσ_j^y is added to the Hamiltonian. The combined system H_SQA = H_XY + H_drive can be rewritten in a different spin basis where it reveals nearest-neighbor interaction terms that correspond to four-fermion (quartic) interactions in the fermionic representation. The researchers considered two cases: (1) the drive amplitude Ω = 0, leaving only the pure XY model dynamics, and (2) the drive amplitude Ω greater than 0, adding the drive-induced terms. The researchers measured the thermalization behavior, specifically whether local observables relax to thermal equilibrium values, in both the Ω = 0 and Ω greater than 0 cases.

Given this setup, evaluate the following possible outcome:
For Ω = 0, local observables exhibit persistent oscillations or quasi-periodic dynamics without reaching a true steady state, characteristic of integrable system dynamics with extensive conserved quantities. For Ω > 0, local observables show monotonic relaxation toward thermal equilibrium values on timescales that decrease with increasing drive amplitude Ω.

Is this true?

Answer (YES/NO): NO